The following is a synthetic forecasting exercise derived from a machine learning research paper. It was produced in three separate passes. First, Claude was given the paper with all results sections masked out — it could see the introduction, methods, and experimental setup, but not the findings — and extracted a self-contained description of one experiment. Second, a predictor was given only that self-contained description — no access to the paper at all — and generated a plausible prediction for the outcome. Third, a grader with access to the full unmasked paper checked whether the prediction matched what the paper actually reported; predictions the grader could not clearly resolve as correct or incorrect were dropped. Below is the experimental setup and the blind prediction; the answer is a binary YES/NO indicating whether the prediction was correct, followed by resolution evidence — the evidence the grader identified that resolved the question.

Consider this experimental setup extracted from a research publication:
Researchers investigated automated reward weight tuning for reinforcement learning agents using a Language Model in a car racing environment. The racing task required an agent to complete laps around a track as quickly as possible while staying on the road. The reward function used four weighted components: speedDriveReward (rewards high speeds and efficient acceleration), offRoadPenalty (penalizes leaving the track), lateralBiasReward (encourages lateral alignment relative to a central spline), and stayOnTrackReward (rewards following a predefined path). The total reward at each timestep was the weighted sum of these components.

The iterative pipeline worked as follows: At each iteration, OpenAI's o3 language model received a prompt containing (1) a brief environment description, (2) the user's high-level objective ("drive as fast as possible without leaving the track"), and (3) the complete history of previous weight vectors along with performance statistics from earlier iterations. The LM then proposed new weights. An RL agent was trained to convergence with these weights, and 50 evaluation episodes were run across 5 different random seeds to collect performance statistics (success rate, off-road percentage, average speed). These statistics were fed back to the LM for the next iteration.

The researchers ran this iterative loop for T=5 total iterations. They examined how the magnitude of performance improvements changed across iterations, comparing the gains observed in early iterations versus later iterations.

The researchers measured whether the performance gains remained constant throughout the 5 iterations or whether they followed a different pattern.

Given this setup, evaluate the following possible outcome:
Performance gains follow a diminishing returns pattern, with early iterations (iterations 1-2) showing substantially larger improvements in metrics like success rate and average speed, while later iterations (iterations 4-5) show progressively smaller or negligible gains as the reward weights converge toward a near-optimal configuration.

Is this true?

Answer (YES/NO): NO